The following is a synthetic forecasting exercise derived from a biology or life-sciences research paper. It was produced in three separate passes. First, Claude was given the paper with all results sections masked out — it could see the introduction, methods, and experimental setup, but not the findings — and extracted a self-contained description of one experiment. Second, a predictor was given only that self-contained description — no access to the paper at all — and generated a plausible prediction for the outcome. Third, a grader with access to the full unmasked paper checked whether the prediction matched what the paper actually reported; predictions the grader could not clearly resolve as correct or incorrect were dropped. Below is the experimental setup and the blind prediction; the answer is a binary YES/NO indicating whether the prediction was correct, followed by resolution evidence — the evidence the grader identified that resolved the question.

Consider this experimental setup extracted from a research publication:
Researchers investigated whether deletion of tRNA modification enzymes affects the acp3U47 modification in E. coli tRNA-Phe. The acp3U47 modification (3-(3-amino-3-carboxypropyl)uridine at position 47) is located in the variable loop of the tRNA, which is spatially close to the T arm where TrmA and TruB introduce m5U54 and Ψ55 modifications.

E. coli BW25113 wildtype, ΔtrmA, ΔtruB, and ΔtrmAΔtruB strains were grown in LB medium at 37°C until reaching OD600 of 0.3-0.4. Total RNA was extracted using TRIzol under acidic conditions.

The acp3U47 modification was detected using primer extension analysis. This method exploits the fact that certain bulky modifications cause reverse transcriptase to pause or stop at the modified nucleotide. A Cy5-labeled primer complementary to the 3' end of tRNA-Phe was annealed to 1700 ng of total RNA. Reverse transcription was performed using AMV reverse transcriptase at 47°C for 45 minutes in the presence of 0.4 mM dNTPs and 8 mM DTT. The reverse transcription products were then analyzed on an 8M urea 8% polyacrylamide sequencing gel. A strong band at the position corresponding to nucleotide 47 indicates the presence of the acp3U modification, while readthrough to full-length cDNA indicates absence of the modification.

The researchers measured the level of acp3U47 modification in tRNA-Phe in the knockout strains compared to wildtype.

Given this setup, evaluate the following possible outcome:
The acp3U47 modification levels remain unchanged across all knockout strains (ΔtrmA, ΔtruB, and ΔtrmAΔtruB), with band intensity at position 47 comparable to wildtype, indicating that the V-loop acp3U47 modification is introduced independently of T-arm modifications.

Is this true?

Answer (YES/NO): NO